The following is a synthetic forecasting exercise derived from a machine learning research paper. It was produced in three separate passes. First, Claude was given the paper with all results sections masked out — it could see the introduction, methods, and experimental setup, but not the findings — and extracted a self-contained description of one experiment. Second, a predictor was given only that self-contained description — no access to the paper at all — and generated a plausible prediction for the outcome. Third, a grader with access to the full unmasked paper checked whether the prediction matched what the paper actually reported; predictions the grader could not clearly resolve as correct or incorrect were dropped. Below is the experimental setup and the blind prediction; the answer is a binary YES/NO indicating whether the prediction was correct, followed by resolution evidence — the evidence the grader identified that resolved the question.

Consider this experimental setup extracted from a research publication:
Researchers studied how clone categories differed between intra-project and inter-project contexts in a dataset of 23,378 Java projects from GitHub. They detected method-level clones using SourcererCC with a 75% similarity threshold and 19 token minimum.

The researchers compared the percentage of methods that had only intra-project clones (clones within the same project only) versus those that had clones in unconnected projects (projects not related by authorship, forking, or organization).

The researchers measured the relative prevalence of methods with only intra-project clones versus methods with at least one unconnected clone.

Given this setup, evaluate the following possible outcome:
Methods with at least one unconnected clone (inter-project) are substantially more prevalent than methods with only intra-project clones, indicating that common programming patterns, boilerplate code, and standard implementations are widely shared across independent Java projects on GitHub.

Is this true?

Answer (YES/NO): NO